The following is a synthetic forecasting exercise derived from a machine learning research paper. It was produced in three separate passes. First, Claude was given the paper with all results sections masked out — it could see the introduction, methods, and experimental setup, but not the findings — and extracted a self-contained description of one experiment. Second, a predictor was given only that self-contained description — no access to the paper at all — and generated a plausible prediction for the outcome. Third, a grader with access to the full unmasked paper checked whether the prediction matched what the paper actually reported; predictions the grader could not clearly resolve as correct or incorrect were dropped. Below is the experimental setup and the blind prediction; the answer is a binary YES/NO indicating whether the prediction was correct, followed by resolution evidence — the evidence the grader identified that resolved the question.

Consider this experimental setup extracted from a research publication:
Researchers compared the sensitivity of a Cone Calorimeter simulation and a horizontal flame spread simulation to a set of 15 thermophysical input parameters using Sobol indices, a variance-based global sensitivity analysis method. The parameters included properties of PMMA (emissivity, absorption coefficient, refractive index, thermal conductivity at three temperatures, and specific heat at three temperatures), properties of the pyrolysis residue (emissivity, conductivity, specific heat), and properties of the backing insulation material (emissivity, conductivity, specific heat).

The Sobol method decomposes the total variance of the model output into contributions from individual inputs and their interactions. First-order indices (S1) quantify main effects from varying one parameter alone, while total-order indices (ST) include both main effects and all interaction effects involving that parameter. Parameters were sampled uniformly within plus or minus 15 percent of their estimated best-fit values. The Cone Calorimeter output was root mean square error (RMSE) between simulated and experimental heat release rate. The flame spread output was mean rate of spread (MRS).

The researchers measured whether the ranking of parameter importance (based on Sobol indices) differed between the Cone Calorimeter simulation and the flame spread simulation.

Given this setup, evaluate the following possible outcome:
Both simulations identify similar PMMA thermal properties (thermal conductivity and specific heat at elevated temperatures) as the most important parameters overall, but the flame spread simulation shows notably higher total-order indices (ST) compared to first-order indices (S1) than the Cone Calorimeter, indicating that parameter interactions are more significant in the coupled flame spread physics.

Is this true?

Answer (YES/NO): NO